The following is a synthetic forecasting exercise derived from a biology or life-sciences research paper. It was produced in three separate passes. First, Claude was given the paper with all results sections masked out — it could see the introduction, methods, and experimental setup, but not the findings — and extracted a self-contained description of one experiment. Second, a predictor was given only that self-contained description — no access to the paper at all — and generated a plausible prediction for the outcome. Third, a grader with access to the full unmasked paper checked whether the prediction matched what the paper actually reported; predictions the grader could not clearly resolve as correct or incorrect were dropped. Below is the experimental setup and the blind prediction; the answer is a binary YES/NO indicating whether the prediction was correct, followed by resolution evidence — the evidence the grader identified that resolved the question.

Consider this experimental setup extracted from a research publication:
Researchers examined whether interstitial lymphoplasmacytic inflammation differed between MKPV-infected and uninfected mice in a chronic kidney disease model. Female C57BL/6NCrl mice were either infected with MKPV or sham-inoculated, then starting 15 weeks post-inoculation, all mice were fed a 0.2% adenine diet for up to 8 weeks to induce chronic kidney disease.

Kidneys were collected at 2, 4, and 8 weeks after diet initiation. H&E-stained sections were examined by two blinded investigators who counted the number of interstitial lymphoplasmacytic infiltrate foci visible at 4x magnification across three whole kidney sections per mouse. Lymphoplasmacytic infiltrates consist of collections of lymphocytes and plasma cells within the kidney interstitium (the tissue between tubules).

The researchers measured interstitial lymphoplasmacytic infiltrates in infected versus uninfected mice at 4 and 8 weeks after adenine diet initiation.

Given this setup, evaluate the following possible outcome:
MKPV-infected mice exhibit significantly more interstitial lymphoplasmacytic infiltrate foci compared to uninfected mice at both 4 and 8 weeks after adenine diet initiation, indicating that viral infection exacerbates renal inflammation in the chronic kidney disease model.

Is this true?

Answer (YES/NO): YES